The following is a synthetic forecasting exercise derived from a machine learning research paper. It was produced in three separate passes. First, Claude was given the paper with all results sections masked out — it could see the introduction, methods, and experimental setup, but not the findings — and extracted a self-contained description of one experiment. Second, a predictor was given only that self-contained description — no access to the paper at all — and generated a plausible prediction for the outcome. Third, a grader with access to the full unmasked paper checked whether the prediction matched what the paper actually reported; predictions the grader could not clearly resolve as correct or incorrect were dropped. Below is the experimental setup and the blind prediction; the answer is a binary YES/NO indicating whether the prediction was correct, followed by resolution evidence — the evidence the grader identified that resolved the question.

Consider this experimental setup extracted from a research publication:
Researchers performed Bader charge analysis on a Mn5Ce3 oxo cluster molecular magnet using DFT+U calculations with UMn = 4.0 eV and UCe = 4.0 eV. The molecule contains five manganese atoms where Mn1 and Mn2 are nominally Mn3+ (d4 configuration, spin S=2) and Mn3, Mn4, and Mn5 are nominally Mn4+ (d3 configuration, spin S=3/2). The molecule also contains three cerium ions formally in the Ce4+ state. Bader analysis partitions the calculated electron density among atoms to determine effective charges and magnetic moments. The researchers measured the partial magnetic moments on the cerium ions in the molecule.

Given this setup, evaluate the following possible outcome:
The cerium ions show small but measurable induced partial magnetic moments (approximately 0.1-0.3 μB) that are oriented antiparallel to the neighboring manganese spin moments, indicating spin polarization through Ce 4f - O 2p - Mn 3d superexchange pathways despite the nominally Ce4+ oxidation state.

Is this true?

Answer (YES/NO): NO